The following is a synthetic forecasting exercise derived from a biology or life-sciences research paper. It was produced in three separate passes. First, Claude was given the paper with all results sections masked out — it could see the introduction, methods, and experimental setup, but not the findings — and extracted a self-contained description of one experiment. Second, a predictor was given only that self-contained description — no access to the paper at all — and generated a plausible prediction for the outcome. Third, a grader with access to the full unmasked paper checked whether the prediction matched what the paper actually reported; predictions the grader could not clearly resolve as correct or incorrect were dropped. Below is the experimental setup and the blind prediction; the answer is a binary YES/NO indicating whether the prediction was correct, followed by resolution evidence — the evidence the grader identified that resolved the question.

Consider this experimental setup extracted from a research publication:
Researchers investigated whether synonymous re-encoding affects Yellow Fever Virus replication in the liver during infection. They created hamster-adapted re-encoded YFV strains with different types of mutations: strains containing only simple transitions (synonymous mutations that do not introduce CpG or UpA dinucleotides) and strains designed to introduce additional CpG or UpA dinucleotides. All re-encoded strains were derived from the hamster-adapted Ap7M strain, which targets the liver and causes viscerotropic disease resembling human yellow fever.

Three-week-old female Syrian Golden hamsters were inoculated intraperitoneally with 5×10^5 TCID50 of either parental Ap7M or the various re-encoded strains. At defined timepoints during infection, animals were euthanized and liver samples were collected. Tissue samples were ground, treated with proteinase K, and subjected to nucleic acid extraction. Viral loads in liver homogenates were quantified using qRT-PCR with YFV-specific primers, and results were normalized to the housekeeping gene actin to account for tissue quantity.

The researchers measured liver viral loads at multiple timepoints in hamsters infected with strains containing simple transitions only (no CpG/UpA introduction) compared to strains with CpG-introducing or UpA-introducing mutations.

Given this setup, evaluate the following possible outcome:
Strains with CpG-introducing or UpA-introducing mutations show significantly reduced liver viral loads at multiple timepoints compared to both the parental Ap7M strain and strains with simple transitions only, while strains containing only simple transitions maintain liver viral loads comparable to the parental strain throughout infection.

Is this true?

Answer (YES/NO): NO